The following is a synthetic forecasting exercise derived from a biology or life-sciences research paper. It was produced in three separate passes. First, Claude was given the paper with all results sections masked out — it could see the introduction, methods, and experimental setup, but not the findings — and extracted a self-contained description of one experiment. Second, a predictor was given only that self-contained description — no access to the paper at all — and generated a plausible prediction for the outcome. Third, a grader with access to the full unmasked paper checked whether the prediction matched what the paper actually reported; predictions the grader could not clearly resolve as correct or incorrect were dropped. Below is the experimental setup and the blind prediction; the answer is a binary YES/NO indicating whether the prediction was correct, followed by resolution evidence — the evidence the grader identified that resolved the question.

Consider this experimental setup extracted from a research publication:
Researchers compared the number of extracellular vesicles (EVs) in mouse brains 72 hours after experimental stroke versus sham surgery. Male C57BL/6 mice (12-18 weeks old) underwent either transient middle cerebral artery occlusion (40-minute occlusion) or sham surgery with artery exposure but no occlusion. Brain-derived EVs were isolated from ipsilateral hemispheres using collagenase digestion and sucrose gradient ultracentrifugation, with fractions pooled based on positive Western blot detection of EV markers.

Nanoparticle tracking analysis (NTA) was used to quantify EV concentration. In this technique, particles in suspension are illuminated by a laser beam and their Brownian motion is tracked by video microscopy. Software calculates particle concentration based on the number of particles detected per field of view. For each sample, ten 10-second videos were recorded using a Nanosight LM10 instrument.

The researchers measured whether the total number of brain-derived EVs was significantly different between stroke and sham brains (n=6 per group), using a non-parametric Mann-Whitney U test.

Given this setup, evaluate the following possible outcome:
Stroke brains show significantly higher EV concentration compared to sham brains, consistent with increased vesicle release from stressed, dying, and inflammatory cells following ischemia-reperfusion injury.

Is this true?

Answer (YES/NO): NO